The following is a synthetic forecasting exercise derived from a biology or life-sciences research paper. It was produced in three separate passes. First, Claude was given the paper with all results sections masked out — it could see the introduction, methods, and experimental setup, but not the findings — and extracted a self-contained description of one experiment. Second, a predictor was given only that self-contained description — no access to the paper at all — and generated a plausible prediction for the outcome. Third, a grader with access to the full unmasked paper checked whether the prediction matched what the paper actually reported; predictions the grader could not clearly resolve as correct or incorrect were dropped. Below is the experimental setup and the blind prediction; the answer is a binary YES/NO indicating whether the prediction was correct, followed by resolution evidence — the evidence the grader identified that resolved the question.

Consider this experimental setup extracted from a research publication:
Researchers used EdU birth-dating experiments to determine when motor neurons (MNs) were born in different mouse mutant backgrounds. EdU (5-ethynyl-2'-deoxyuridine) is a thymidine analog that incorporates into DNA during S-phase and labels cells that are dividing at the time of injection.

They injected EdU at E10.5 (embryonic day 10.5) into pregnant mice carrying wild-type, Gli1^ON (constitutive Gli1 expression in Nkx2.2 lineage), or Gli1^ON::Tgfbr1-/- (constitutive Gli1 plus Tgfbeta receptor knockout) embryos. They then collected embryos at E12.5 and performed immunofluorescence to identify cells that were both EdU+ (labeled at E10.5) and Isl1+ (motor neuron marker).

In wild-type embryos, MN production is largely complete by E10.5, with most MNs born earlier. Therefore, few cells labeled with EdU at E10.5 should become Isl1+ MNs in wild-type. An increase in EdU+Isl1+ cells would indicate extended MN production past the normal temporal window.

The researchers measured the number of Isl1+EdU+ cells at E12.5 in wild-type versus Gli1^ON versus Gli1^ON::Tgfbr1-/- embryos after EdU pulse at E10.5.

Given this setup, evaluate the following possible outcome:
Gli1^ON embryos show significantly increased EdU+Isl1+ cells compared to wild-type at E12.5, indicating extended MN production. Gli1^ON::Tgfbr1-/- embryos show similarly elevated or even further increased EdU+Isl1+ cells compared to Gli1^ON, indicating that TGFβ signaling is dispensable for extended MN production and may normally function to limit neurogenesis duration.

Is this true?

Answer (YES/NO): YES